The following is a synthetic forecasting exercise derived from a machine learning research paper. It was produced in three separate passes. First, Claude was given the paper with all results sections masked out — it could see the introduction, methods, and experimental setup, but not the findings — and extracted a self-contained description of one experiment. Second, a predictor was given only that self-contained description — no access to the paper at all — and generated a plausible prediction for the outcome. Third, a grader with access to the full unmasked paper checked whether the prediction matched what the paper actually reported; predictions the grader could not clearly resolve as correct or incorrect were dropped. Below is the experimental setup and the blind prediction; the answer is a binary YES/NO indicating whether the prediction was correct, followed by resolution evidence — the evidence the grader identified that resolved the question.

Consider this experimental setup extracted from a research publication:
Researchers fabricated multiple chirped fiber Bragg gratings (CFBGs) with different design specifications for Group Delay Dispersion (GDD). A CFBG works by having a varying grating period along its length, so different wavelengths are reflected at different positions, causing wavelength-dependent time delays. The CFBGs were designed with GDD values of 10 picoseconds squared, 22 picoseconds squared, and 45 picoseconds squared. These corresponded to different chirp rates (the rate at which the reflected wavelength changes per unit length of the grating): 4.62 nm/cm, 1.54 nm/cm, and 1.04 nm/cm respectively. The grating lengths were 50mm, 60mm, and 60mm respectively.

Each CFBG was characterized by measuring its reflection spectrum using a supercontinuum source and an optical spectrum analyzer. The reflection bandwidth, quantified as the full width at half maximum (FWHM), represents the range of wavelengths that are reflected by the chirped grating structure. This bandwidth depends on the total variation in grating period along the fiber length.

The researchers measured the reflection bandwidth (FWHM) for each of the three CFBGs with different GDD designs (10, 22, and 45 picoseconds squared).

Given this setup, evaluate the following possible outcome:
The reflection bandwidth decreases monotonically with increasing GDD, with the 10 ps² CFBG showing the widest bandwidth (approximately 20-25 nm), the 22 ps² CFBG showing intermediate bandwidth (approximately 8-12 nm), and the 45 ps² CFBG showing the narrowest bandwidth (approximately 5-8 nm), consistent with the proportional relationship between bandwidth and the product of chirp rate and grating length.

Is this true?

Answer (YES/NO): NO